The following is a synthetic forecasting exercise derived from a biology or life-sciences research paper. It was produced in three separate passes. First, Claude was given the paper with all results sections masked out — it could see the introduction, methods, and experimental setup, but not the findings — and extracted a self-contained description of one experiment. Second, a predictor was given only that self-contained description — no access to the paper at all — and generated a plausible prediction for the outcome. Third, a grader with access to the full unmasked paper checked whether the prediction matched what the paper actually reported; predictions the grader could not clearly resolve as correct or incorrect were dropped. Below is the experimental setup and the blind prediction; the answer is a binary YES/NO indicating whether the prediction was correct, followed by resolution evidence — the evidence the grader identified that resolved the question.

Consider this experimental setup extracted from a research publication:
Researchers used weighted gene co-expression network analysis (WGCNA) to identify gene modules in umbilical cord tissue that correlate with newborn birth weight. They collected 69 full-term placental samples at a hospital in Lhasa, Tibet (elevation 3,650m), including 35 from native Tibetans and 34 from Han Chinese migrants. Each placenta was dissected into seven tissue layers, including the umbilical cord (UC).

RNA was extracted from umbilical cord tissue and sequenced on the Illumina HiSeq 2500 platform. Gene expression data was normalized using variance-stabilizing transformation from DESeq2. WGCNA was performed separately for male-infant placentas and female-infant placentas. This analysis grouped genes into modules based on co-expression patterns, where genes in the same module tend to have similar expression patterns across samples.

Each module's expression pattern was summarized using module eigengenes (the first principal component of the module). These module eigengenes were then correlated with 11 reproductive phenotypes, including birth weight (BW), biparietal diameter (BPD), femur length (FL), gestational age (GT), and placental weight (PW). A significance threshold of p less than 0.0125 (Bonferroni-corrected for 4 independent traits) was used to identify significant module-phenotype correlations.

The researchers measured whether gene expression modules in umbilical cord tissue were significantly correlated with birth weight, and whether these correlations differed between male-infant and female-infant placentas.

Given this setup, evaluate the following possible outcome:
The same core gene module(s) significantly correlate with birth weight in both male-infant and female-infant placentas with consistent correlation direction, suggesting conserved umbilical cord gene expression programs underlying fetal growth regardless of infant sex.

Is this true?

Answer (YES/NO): NO